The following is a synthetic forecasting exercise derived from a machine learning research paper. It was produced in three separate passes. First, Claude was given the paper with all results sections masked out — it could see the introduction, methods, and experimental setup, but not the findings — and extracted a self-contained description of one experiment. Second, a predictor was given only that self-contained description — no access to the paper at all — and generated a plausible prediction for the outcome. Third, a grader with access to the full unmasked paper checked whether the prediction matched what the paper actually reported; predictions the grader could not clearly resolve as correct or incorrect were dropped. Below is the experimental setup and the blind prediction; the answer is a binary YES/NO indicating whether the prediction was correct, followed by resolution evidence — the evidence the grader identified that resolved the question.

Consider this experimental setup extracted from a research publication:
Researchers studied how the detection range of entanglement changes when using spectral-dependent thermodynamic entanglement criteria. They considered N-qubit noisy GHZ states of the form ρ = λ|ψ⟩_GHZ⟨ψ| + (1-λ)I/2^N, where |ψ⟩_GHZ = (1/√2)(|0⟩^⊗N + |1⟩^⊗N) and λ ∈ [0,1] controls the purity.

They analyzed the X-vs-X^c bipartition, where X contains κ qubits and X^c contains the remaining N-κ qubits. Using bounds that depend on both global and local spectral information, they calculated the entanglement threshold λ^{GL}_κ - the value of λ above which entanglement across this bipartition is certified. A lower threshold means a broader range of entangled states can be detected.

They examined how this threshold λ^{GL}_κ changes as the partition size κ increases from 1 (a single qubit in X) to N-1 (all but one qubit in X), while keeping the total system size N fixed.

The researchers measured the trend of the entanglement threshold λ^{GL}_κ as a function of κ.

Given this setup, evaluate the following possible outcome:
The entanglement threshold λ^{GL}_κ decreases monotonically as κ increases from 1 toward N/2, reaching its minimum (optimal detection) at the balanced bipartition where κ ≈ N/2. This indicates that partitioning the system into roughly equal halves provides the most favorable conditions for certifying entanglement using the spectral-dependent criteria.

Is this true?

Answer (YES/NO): NO